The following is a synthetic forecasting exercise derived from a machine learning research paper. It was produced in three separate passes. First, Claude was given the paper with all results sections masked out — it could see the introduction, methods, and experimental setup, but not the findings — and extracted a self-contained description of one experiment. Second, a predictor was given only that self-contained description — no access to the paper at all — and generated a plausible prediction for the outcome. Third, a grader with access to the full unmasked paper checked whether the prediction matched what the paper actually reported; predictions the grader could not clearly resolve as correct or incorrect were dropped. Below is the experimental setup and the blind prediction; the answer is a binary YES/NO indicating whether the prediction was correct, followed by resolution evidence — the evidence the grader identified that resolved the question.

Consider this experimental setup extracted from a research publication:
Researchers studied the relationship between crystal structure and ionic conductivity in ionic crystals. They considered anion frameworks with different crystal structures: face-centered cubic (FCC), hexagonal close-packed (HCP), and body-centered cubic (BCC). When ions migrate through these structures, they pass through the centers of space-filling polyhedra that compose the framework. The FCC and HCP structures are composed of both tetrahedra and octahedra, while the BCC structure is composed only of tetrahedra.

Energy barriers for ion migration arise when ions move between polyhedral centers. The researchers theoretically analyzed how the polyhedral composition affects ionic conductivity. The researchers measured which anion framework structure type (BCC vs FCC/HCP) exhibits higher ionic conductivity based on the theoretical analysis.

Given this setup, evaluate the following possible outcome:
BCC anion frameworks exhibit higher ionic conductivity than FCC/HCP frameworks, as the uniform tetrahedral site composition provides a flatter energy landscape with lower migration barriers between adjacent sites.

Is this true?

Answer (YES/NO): YES